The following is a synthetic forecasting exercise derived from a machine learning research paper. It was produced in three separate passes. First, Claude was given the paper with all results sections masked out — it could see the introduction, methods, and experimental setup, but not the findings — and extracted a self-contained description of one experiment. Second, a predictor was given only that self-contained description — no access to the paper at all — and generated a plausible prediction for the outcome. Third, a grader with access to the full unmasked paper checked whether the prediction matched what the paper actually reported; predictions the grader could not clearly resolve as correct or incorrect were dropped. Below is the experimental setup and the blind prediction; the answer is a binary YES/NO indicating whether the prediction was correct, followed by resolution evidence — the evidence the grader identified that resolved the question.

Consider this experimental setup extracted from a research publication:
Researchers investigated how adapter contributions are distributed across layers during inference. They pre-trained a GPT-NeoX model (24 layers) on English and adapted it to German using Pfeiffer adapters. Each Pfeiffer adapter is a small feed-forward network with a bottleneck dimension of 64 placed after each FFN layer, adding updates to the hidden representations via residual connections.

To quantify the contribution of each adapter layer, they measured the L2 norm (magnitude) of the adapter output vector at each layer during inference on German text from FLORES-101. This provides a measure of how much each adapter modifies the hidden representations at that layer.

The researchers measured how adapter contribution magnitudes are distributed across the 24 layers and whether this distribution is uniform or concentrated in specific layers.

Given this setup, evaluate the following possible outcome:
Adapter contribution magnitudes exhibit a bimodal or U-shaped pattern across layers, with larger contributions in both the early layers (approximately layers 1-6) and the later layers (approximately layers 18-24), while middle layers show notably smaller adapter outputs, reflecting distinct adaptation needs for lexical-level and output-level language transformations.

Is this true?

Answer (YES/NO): NO